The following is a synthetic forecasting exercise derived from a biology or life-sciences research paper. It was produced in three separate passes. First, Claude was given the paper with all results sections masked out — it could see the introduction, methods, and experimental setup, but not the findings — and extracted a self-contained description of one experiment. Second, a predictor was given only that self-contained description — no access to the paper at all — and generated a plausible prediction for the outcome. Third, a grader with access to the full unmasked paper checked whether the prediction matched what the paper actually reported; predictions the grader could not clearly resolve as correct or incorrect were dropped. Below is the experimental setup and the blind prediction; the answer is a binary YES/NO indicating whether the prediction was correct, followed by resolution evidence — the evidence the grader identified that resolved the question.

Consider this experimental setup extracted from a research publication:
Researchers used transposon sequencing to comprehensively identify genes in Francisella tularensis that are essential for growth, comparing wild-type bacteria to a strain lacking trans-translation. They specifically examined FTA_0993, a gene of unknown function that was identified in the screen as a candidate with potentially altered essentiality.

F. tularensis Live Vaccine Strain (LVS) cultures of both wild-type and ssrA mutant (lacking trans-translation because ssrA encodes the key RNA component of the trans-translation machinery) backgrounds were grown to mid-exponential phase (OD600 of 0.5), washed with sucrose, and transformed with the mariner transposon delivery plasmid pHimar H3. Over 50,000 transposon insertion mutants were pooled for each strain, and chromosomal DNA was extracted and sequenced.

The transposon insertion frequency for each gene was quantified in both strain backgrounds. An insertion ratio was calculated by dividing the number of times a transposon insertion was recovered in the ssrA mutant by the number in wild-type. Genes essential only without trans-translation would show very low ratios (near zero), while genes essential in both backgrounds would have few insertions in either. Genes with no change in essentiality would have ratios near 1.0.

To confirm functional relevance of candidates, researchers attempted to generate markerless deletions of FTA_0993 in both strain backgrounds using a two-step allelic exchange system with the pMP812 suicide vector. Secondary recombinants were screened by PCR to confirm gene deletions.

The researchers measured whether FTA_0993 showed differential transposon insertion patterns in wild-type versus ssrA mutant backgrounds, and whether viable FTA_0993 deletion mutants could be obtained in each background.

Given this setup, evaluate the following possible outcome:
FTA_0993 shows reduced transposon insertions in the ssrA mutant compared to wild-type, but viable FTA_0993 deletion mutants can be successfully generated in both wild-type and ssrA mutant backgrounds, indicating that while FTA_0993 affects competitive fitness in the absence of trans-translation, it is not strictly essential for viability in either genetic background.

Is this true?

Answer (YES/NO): NO